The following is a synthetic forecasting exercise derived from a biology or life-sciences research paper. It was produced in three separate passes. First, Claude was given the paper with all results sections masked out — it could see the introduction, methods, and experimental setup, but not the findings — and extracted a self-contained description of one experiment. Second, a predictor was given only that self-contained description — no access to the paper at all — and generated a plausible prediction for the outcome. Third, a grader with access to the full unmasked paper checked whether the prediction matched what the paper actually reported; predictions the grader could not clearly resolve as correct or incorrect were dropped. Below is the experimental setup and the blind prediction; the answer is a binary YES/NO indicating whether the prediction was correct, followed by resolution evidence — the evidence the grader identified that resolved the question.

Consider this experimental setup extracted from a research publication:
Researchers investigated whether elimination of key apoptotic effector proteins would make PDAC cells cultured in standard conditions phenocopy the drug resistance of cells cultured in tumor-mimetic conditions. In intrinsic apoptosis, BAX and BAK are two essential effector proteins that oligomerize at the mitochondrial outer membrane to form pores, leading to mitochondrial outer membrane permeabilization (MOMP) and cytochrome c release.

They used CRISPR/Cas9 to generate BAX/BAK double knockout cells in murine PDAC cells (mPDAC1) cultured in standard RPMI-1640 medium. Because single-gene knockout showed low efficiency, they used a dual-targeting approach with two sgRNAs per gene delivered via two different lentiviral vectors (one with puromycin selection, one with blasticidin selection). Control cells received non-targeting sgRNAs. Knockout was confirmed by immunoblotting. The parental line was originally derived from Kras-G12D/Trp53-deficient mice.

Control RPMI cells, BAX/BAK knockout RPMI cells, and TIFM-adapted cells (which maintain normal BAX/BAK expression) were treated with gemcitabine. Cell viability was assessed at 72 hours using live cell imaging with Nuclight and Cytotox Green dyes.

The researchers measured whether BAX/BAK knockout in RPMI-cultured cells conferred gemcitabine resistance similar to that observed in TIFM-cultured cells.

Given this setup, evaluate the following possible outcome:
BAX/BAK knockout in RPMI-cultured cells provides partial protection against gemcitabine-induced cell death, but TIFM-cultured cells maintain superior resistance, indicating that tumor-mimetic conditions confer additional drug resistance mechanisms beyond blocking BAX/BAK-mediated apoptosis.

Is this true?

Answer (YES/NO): NO